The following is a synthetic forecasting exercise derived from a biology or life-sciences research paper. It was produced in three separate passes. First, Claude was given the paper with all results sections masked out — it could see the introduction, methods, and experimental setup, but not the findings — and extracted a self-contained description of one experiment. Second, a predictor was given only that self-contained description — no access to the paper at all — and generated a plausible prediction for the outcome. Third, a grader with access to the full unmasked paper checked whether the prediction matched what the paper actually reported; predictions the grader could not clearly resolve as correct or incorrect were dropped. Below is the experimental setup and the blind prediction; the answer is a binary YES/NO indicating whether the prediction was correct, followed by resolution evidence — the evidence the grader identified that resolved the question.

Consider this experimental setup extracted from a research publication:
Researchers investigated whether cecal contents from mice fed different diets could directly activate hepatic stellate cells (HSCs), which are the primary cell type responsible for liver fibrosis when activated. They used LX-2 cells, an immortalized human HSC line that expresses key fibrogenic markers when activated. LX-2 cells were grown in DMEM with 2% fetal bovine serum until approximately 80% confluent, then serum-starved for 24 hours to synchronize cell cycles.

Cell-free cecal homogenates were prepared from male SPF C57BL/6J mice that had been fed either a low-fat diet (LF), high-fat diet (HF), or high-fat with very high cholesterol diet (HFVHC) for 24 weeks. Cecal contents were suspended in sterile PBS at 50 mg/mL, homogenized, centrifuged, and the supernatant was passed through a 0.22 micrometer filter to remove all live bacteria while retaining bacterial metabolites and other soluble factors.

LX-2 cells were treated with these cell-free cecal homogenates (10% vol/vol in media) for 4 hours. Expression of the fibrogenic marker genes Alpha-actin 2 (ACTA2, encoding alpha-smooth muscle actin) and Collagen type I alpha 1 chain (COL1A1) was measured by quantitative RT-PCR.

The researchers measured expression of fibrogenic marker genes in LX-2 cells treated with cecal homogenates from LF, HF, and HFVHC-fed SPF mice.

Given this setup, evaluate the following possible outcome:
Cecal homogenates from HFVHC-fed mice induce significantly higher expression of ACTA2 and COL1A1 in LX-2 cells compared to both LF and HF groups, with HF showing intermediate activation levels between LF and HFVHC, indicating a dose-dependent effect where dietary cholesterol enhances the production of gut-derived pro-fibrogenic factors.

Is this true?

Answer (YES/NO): NO